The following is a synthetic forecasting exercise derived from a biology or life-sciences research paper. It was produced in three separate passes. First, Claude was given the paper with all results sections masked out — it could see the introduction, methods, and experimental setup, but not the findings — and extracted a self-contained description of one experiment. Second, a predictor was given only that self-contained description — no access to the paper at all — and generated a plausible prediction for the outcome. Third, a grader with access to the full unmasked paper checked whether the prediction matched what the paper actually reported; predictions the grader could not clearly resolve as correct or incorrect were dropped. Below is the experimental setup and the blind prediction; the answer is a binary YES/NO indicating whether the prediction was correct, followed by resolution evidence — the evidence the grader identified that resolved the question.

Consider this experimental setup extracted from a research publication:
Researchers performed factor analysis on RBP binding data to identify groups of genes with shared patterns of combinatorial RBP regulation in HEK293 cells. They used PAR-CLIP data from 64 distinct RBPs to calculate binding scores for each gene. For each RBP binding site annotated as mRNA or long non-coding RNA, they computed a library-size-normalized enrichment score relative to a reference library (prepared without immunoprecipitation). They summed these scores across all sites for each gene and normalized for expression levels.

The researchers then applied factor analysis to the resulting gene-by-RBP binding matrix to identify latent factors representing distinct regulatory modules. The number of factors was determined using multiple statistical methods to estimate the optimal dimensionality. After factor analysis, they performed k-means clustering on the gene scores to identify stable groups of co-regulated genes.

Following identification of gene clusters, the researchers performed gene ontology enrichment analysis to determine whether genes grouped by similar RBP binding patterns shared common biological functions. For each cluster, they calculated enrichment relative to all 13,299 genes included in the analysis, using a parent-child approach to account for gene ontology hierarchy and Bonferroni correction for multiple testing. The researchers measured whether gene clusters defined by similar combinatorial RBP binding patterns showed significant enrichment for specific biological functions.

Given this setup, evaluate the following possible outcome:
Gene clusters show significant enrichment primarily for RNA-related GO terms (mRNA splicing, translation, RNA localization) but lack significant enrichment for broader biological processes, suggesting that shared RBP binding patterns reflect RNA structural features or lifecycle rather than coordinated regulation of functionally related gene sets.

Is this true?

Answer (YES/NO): NO